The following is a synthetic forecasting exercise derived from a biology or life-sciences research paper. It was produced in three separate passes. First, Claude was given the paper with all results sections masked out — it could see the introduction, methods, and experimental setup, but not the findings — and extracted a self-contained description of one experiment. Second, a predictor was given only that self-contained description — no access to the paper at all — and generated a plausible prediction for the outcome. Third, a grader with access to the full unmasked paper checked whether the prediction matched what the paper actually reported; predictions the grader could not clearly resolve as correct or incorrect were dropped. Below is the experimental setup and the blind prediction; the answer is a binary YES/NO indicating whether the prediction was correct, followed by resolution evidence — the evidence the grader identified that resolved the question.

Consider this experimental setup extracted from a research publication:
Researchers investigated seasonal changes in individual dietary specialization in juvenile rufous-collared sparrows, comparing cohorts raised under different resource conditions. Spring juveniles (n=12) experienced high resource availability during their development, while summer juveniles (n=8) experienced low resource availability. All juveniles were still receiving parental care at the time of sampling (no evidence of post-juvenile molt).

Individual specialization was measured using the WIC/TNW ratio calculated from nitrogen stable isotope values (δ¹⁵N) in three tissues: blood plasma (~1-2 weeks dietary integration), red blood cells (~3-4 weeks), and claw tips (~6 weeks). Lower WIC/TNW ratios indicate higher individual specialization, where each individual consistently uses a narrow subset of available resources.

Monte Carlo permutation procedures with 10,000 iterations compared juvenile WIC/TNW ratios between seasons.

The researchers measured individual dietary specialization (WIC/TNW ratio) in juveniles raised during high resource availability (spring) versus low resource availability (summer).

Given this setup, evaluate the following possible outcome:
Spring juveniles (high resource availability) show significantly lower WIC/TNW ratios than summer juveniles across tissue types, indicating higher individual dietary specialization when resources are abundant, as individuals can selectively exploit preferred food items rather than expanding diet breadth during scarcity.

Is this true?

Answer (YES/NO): YES